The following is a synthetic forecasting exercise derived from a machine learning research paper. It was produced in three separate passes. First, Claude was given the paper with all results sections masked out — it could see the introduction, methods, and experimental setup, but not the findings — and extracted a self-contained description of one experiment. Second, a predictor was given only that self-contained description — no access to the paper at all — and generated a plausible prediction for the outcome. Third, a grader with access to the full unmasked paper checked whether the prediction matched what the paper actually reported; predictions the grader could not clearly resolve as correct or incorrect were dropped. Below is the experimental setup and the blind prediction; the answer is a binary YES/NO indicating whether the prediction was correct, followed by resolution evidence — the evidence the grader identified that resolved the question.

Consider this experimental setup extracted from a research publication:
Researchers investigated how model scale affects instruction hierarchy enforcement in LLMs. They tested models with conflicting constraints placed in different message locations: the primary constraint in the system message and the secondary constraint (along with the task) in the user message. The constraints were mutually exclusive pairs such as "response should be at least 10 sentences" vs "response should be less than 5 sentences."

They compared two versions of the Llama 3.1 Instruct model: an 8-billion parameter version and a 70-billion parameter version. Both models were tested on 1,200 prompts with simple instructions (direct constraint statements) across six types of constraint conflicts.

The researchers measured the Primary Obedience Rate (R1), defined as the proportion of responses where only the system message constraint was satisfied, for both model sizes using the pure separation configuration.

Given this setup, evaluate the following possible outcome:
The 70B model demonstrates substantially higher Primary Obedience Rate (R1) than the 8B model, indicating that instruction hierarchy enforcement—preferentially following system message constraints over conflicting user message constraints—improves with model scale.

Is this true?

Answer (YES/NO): NO